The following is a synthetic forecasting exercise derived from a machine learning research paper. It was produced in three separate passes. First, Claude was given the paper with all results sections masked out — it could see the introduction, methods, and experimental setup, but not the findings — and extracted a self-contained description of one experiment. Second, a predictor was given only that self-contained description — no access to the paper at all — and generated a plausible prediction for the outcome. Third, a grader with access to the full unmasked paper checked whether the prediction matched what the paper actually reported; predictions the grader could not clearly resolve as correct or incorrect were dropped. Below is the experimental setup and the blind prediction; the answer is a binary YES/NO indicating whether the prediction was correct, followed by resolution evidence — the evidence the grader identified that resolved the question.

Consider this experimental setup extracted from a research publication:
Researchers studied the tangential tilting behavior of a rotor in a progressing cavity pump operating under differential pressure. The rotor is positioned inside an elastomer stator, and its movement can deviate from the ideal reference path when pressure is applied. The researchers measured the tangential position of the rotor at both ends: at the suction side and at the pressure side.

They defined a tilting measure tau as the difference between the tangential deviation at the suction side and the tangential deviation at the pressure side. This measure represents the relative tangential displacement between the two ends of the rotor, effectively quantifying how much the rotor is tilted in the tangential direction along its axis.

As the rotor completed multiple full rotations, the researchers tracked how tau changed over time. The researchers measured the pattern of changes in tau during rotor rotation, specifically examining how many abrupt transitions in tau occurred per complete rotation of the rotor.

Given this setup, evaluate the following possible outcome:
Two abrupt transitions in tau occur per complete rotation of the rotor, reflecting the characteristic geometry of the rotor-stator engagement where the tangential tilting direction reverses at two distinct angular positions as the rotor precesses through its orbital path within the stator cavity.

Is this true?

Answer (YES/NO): YES